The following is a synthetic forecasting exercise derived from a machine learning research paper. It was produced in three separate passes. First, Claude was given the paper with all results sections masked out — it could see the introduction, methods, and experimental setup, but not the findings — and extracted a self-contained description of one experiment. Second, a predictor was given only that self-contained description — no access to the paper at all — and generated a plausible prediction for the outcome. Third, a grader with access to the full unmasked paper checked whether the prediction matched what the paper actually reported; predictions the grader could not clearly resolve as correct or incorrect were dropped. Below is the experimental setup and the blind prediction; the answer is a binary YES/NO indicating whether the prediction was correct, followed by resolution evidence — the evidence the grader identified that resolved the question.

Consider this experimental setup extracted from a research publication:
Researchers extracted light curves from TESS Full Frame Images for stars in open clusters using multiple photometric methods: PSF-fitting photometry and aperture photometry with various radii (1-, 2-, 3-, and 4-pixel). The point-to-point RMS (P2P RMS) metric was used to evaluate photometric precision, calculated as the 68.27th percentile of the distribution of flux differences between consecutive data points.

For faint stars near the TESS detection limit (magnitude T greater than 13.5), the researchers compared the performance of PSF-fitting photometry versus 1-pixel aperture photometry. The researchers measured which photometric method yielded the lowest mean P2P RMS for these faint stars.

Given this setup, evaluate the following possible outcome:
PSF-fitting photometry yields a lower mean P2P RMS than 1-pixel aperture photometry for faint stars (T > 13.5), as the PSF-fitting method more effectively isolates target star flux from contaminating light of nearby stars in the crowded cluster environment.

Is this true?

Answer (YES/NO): NO